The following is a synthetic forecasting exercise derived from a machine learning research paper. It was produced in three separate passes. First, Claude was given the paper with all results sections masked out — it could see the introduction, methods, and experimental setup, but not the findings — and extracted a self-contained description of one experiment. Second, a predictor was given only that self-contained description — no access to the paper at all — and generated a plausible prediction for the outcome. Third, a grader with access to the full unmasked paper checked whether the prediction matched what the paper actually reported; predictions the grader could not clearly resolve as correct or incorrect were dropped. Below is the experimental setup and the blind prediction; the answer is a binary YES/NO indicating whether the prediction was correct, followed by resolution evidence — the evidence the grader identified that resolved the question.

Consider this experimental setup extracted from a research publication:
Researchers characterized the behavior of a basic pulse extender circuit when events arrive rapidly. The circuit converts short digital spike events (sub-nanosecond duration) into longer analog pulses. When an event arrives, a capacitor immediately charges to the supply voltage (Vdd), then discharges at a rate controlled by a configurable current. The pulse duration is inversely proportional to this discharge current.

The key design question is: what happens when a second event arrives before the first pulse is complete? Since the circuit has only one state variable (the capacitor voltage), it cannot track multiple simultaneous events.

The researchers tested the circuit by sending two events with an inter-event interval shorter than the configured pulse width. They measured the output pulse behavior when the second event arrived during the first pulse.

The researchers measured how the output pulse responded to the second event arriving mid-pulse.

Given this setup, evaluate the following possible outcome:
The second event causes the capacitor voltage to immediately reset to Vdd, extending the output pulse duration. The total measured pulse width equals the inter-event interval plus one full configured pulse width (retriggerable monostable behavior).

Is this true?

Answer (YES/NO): YES